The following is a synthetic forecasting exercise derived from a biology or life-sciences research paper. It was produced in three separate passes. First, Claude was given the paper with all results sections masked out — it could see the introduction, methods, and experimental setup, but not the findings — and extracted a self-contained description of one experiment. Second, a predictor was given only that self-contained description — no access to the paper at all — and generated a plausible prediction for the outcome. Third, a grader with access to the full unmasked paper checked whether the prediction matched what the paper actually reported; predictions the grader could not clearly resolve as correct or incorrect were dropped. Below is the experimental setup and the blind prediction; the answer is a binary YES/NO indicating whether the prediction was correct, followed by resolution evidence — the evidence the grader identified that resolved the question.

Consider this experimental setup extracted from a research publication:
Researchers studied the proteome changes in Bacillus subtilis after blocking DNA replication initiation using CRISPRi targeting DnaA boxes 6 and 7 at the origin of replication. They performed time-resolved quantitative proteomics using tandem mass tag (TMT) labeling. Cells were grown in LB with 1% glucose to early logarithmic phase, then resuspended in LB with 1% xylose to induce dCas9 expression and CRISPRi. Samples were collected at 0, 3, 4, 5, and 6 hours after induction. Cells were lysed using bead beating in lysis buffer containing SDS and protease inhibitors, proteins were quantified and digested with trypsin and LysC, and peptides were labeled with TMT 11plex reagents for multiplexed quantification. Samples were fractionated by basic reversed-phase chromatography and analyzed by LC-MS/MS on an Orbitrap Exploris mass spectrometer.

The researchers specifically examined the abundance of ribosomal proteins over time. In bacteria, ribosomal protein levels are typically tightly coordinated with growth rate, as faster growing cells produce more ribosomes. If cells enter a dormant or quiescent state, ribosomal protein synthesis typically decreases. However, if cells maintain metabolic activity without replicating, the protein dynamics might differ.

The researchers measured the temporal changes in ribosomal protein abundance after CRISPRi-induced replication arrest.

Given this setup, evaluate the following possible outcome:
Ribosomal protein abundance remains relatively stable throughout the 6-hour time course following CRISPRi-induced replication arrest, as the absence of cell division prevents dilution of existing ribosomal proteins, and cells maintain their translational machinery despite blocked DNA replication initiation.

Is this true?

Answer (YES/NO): YES